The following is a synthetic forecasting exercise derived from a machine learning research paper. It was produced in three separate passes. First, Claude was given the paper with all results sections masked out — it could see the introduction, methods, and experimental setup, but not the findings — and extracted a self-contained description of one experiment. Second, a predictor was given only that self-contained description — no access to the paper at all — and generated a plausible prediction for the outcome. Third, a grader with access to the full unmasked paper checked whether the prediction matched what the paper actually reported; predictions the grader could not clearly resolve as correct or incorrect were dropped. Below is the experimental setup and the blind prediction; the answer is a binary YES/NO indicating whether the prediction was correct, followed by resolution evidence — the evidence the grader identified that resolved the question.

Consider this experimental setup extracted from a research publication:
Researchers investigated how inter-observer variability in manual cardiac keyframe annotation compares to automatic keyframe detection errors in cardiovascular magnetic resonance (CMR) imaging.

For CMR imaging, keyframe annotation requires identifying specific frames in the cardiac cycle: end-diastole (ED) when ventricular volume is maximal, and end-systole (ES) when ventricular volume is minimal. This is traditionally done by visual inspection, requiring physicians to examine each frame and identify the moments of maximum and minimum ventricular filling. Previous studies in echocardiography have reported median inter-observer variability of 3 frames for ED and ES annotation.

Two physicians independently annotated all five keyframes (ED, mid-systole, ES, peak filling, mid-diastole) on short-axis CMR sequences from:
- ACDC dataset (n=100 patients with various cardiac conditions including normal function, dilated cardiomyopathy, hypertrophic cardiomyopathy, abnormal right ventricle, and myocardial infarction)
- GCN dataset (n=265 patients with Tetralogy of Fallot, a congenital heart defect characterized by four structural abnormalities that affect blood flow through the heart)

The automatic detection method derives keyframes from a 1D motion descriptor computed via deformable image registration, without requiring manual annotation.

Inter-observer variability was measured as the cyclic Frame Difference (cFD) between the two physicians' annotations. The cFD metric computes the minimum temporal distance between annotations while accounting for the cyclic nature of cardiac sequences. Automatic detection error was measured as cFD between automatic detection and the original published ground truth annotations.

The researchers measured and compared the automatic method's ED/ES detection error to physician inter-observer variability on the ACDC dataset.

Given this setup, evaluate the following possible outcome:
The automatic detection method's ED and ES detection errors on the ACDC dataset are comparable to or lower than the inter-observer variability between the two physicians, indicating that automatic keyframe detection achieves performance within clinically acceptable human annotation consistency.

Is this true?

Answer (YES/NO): NO